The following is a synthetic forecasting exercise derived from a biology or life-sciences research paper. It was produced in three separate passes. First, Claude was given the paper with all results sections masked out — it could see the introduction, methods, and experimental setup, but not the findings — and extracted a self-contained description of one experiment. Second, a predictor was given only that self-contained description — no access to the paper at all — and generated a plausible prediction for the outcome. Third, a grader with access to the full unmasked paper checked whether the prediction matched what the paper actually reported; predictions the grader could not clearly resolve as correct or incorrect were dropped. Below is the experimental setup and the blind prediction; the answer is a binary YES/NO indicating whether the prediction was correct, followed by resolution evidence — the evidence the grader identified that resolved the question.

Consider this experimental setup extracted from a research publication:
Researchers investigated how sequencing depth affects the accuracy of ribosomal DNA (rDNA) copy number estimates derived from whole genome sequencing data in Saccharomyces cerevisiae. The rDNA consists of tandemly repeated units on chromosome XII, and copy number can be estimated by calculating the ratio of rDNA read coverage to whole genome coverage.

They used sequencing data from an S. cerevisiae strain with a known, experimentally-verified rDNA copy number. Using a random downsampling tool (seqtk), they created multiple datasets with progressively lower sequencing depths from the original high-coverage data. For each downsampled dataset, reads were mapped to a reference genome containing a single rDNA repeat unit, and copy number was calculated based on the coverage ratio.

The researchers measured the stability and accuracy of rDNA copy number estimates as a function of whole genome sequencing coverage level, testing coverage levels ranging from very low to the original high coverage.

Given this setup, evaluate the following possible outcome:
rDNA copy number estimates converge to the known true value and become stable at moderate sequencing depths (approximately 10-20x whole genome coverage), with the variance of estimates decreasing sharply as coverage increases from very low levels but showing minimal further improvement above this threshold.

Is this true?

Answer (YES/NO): YES